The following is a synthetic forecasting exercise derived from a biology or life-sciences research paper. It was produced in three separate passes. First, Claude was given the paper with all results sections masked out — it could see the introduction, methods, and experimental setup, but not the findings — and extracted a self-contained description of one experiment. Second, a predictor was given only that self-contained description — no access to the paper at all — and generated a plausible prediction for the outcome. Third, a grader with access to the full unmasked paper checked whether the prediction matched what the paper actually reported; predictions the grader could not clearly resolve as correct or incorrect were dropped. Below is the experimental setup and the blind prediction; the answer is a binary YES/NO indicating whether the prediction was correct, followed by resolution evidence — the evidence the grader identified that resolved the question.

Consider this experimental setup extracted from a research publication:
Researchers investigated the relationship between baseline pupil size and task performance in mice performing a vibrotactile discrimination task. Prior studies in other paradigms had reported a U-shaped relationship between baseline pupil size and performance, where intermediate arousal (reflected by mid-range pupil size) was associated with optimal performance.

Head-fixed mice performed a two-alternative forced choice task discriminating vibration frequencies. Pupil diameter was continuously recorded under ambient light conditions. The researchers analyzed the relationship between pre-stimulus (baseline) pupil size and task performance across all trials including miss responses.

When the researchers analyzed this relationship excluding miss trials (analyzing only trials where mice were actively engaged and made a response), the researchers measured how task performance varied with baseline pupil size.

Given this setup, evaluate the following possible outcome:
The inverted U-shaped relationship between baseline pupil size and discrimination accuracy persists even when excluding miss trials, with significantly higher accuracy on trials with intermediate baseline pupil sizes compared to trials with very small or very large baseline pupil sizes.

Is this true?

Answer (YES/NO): NO